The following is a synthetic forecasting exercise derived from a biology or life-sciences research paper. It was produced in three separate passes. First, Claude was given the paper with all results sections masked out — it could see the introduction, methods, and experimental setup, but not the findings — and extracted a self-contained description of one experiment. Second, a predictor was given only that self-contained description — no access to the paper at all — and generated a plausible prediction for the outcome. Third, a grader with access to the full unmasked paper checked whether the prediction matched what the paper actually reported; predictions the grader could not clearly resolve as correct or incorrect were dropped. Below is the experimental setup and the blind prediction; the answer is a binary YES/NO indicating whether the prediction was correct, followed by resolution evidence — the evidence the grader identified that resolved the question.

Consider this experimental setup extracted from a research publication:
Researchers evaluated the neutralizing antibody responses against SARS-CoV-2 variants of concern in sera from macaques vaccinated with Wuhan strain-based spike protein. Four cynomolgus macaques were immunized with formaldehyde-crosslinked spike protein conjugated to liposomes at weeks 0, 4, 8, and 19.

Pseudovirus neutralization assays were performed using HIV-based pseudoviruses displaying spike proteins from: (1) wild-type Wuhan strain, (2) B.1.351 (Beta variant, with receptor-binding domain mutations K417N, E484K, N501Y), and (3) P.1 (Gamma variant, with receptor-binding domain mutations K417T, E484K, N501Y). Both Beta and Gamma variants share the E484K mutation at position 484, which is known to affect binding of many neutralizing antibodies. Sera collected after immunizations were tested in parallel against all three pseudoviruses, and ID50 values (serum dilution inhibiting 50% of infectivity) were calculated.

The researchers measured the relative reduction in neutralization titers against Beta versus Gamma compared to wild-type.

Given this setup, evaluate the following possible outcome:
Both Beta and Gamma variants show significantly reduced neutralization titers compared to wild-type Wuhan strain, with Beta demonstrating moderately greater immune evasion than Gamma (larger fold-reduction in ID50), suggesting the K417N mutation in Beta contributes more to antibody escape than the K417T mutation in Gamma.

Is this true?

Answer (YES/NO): YES